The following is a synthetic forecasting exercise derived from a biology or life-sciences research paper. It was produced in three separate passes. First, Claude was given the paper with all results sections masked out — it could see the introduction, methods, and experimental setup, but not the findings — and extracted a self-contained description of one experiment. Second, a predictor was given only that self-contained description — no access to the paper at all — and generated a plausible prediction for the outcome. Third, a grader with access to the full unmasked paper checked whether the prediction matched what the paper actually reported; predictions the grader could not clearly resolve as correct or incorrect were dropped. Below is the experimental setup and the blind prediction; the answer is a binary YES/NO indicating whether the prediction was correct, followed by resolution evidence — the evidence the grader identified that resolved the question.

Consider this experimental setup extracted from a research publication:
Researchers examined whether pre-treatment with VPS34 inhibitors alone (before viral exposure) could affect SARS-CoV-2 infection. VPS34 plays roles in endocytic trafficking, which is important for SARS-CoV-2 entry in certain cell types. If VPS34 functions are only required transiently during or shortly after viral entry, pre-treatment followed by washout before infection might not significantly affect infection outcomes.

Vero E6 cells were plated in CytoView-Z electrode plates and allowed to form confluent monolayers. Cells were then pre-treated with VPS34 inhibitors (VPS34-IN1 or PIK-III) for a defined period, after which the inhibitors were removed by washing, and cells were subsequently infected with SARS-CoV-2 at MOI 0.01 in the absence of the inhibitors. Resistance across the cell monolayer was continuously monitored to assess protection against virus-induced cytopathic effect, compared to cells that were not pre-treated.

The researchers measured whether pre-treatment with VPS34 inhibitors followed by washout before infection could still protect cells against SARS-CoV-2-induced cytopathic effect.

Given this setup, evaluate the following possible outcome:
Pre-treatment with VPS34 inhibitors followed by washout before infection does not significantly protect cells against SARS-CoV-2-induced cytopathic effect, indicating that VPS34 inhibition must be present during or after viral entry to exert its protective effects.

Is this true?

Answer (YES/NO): NO